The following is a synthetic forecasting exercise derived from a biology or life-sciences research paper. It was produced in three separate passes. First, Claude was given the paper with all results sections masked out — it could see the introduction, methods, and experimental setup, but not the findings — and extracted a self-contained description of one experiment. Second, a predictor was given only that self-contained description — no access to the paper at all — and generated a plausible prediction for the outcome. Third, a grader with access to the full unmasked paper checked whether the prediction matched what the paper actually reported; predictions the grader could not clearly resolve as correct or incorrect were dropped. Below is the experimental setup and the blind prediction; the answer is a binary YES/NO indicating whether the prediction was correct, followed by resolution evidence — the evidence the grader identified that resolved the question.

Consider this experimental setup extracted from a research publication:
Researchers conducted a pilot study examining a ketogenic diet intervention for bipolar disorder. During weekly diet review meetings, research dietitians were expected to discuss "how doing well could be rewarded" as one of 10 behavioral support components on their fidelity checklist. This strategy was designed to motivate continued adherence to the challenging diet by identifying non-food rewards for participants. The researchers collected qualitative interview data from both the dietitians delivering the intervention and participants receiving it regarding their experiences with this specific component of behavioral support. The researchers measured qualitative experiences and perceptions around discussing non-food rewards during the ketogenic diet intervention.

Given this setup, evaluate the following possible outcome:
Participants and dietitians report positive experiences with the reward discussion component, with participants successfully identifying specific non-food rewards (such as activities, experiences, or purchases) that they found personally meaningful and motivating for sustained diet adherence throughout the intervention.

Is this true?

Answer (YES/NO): NO